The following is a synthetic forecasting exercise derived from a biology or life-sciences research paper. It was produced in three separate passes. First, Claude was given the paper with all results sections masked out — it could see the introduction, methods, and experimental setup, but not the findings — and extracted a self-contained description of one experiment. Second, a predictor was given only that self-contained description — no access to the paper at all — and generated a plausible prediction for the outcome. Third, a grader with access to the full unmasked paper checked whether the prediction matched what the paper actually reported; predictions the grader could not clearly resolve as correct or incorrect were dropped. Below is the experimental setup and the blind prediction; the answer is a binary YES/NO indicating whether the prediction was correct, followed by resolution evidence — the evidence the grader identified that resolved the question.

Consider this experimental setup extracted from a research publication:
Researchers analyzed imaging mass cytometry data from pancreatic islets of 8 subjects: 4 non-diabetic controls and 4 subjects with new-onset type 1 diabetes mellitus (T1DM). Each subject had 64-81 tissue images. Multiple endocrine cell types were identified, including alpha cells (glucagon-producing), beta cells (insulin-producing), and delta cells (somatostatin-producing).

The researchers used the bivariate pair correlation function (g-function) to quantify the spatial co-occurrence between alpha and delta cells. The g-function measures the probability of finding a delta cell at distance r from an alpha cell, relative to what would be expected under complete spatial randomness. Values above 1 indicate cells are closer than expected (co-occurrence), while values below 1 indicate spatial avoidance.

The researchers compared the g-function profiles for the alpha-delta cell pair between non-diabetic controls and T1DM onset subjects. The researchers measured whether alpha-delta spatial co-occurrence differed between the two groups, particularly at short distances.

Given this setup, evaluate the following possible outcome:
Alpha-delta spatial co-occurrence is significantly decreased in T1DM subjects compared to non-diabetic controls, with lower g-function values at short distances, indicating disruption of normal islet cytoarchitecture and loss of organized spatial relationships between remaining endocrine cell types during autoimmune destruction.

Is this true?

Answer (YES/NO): NO